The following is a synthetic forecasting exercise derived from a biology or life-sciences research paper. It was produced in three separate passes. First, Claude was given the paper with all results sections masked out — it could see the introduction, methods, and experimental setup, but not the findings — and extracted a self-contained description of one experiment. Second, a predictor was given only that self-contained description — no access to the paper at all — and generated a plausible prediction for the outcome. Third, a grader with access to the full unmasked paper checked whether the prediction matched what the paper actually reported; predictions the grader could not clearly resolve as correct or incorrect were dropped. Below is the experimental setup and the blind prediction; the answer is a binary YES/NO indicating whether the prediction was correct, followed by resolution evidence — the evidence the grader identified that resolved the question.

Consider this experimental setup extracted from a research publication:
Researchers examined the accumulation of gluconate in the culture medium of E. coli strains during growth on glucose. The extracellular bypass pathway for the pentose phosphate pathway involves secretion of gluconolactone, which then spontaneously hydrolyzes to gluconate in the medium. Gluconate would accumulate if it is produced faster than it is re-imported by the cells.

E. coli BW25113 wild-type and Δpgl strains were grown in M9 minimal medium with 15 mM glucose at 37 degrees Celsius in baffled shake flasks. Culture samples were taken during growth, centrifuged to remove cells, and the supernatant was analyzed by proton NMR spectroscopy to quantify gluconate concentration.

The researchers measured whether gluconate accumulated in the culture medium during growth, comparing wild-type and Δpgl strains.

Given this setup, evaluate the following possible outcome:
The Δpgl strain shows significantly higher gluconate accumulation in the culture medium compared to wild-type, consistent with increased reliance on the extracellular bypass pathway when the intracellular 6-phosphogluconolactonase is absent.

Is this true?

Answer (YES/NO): YES